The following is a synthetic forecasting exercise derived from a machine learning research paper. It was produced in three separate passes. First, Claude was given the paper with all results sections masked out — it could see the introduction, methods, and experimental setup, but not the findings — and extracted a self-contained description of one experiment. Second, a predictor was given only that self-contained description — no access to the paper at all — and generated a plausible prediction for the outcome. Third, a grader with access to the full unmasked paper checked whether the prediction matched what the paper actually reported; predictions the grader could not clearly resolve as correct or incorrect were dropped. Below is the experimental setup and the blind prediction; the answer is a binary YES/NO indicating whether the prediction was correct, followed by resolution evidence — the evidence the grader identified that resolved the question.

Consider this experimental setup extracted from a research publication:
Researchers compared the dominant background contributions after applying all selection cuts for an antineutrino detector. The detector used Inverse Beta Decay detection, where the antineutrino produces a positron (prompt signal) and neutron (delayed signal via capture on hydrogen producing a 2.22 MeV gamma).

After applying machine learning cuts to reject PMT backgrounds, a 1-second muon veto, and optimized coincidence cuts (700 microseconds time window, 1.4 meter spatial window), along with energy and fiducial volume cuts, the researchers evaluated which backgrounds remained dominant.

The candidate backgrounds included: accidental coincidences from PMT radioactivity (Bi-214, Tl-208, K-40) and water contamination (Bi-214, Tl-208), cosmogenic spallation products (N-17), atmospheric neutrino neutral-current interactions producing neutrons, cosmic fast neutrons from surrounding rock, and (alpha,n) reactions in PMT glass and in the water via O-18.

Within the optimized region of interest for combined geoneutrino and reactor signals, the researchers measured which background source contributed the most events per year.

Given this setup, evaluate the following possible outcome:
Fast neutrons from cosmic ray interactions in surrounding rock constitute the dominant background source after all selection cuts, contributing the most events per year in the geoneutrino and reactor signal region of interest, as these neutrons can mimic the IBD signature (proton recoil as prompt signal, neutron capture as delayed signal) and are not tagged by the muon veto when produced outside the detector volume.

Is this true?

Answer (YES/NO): YES